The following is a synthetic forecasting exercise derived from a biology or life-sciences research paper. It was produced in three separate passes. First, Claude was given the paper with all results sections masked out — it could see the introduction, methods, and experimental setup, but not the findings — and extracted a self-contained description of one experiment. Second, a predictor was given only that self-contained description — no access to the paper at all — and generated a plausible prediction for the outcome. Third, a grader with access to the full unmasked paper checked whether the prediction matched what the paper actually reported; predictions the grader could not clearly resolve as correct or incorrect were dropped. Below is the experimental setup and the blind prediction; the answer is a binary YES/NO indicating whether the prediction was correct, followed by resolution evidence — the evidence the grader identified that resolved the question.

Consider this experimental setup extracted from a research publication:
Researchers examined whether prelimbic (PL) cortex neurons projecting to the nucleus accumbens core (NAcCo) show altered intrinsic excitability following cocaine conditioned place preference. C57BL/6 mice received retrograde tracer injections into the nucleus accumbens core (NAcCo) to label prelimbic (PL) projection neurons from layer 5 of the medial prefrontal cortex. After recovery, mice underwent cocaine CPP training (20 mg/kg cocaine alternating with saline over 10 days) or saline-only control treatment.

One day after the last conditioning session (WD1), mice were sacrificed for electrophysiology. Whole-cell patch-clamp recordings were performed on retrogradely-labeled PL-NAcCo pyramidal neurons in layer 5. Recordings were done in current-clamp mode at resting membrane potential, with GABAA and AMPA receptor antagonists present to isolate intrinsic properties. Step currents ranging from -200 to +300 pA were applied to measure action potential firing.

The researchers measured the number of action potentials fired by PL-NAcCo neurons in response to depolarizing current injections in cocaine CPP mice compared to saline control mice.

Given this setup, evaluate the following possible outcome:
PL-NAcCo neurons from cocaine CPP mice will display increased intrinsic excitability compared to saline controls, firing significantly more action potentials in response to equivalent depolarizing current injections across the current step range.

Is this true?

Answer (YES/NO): NO